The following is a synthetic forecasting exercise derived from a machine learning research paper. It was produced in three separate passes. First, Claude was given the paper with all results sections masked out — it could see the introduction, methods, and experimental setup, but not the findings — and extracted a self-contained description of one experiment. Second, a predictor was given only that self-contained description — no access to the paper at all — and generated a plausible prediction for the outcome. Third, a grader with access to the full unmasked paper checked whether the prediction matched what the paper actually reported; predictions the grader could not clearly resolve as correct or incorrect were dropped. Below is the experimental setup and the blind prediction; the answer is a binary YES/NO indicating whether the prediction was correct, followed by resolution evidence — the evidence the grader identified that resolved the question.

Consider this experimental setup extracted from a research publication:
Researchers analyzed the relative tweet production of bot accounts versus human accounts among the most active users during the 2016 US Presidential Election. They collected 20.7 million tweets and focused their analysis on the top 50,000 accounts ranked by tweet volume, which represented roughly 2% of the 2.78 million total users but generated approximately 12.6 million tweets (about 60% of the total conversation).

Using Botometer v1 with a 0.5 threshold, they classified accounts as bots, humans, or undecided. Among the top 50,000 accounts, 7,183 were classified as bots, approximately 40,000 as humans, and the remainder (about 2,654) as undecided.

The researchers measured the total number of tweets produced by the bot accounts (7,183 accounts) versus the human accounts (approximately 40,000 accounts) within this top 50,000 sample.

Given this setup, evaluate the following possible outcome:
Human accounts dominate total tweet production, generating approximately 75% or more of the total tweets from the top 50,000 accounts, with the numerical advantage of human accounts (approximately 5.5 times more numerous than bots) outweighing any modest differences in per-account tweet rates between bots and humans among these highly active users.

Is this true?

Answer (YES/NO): YES